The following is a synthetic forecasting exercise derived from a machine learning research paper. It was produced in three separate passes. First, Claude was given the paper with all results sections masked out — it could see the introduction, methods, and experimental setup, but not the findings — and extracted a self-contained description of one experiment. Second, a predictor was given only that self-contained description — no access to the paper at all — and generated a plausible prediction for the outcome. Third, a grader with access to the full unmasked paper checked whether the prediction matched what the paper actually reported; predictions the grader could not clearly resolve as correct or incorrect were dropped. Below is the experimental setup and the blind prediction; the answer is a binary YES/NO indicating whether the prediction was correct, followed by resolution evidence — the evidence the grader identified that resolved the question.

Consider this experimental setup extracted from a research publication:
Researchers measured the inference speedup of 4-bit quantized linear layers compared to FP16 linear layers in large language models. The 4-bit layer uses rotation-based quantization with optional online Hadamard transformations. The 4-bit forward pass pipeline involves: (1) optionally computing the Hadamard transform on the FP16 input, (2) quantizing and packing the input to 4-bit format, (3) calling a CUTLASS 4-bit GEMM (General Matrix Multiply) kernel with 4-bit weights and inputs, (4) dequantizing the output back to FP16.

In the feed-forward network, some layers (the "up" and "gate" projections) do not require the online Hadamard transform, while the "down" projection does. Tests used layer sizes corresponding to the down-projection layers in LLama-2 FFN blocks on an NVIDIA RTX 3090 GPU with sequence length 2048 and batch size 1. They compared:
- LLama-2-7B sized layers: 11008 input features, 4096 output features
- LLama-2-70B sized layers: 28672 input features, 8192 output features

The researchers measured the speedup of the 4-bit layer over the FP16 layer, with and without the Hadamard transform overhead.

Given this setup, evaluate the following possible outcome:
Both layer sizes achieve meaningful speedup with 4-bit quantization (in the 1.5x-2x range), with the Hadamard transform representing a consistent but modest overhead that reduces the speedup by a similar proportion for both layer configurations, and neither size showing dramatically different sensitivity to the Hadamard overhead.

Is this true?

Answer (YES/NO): NO